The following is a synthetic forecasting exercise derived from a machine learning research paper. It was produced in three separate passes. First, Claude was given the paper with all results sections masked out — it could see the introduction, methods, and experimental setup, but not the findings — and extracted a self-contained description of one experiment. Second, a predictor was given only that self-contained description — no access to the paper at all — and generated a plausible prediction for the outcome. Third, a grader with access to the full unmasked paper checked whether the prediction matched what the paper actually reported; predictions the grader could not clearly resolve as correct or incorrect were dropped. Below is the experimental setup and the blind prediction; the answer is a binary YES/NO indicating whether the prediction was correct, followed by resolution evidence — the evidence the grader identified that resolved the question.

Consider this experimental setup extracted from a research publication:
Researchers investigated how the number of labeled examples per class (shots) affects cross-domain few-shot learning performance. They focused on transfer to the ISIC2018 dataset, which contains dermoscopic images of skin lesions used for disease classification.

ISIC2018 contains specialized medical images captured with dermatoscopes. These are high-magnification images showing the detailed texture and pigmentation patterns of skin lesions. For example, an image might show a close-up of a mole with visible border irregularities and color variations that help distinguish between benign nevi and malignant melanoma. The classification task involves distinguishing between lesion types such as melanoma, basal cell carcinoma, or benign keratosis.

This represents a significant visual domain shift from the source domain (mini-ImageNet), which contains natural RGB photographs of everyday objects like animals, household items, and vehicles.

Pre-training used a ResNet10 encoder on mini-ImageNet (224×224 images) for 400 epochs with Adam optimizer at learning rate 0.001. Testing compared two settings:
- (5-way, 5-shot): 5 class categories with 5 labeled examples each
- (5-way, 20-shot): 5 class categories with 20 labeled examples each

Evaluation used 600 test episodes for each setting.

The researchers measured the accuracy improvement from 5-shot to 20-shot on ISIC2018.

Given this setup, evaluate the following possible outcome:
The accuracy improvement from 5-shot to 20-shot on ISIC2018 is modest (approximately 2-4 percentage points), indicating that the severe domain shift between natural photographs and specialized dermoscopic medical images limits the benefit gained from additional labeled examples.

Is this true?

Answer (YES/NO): NO